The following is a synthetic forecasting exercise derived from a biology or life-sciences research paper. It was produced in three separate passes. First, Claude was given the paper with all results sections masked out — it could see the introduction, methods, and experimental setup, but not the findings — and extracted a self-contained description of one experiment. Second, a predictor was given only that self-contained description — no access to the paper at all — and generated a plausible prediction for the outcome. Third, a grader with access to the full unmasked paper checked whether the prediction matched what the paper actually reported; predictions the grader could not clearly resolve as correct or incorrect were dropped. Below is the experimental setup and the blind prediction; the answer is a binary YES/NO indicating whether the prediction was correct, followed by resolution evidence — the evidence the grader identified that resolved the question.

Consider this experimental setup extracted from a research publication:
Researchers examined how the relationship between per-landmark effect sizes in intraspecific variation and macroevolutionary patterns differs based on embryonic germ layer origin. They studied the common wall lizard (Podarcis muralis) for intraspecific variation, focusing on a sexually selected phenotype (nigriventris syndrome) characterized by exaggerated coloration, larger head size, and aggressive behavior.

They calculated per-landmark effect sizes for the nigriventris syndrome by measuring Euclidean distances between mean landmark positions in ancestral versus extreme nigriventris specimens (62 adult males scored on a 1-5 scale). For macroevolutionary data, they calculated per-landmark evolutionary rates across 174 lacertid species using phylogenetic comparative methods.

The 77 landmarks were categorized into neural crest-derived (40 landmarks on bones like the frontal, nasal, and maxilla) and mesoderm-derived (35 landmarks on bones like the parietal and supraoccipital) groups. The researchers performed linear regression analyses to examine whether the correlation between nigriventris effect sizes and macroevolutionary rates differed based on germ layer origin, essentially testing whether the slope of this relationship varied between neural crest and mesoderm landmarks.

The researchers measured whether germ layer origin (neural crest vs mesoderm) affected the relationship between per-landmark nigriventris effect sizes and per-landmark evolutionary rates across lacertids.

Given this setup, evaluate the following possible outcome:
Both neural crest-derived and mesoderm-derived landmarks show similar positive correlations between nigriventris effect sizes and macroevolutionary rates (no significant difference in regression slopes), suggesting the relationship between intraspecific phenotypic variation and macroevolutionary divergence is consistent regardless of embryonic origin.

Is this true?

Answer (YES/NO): NO